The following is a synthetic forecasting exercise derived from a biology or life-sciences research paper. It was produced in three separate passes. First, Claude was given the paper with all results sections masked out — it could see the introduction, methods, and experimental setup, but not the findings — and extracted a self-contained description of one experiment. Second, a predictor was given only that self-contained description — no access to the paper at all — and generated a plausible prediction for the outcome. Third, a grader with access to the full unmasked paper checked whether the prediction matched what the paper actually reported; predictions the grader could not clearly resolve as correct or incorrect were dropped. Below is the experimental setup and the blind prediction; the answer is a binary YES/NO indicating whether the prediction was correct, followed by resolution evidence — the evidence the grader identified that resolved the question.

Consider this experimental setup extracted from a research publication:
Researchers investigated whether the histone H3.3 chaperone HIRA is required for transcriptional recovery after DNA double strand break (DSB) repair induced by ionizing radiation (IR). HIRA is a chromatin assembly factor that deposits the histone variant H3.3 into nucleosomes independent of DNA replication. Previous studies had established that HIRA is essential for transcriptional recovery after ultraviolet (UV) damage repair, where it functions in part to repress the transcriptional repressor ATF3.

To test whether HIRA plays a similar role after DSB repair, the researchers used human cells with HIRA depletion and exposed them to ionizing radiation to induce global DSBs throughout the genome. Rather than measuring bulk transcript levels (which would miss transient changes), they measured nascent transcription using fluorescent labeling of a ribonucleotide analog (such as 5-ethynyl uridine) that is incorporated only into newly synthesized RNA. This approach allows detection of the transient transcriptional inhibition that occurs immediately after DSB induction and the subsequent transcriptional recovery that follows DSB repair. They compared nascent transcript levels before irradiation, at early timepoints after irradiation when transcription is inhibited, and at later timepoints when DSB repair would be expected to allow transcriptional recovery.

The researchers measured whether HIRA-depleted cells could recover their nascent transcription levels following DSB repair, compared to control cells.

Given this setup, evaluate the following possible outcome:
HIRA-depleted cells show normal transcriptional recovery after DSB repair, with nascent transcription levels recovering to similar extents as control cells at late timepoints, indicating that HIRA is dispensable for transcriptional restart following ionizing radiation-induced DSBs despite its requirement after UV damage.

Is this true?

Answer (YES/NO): YES